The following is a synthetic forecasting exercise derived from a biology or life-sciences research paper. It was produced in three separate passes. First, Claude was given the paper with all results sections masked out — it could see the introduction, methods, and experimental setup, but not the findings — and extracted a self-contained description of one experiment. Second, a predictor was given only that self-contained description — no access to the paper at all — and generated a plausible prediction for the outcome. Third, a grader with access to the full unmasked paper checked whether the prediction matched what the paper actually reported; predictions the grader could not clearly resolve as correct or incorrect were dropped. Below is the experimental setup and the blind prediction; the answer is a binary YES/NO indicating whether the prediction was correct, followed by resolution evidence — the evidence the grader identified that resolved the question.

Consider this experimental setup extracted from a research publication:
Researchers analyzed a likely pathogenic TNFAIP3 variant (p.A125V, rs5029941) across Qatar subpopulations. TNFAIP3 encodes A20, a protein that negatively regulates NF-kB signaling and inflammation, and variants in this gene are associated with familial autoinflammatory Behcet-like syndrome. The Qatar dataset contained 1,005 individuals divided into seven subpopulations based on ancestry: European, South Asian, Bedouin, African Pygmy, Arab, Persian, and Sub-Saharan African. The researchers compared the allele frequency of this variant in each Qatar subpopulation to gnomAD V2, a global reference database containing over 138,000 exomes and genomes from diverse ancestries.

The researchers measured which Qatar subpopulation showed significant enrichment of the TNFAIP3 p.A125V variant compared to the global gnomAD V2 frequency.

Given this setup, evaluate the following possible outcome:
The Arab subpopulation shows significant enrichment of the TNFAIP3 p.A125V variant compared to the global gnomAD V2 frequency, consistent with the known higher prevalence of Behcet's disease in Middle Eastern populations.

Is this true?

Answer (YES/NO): NO